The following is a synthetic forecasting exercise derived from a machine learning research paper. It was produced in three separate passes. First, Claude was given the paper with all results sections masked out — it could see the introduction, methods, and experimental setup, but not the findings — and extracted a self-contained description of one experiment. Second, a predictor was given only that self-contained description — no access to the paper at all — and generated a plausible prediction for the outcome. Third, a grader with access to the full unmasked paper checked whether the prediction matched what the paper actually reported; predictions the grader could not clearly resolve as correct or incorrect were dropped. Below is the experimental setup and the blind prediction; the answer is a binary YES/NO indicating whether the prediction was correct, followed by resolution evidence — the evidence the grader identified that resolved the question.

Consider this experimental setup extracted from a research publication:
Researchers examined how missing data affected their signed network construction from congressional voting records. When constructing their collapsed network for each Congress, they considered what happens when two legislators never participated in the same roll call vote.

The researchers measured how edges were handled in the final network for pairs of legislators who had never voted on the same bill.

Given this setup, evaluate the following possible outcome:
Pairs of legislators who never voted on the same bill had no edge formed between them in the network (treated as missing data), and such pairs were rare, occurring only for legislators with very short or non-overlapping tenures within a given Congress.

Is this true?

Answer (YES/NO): YES